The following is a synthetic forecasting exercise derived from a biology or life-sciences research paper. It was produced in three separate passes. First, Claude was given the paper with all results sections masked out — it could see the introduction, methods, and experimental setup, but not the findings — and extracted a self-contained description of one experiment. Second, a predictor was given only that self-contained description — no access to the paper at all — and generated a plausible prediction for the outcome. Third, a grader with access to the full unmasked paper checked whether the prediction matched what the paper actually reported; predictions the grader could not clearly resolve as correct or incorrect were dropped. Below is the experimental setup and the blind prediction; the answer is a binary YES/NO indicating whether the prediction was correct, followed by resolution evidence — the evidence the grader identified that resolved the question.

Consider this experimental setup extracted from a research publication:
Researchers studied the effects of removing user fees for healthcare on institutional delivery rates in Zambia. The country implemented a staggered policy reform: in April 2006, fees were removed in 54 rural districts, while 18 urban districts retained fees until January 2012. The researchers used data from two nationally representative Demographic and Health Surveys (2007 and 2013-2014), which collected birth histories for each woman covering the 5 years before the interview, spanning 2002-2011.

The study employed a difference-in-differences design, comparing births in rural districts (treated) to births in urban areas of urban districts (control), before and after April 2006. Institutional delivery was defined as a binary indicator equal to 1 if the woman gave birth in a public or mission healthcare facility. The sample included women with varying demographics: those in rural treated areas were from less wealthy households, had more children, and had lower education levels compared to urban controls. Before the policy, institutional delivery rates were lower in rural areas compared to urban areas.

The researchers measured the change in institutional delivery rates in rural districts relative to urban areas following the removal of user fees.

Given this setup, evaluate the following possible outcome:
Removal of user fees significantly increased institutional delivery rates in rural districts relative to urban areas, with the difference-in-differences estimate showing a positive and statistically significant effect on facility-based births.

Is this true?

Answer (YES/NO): YES